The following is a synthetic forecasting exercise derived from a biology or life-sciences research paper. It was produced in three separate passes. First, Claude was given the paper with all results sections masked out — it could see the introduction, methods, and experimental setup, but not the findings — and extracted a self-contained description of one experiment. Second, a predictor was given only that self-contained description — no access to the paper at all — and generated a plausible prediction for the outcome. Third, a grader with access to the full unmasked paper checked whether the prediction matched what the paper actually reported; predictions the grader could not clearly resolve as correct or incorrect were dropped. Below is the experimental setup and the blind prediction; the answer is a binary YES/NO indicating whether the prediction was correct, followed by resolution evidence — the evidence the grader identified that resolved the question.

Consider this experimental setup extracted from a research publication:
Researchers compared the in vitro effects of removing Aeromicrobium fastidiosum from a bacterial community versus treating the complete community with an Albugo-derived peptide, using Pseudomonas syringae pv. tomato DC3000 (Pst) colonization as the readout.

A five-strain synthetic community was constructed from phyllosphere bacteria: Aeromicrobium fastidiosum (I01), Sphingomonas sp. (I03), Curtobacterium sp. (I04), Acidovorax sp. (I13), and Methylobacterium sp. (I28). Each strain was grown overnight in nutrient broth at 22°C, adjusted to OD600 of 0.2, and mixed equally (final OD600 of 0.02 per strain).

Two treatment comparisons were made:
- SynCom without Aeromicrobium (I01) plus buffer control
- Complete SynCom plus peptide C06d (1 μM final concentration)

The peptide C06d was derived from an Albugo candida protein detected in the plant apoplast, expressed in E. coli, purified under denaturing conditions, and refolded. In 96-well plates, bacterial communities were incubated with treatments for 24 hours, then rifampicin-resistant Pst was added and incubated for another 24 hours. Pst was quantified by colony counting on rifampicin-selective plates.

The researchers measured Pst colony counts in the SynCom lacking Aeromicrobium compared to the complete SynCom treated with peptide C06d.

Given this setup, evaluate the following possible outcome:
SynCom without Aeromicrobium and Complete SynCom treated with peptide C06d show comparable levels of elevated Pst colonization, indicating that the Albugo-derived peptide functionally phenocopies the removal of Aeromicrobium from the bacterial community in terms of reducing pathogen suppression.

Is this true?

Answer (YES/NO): YES